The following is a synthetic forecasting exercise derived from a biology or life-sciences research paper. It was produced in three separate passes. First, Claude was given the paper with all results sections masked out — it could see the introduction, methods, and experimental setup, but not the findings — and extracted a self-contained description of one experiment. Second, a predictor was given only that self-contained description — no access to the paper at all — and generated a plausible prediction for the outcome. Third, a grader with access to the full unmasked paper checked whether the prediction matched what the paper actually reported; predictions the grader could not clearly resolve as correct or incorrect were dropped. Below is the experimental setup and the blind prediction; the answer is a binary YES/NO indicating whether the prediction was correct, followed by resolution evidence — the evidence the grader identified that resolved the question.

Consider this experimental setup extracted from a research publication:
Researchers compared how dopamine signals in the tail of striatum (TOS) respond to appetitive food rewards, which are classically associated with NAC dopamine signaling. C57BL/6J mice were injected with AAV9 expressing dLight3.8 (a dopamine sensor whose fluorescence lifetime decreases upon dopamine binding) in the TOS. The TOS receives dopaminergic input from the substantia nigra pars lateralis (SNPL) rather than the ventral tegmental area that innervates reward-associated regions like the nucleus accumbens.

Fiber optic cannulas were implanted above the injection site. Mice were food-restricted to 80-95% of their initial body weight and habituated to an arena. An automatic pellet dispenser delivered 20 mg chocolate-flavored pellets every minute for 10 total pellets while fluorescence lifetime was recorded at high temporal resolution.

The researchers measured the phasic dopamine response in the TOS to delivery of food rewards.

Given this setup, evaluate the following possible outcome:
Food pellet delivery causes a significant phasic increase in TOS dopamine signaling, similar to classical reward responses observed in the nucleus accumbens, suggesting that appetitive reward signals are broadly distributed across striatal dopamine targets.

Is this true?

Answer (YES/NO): NO